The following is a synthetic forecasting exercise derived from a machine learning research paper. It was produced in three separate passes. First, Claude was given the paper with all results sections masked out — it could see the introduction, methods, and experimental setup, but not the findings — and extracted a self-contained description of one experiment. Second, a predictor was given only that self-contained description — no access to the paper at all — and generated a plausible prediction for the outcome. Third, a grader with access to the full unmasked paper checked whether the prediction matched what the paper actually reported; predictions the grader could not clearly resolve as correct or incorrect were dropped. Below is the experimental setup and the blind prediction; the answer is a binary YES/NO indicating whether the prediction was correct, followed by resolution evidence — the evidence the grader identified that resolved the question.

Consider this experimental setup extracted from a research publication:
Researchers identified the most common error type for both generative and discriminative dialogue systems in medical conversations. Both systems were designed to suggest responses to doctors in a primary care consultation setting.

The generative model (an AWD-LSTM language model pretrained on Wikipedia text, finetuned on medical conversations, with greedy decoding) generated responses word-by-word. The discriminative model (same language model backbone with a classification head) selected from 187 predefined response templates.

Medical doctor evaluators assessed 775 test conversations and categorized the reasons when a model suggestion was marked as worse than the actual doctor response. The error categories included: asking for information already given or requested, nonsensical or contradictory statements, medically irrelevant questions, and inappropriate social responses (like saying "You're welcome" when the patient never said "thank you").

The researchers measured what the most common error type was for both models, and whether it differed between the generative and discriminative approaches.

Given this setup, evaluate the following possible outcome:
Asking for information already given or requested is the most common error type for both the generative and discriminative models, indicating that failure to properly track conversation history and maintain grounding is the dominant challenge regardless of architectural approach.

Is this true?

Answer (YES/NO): YES